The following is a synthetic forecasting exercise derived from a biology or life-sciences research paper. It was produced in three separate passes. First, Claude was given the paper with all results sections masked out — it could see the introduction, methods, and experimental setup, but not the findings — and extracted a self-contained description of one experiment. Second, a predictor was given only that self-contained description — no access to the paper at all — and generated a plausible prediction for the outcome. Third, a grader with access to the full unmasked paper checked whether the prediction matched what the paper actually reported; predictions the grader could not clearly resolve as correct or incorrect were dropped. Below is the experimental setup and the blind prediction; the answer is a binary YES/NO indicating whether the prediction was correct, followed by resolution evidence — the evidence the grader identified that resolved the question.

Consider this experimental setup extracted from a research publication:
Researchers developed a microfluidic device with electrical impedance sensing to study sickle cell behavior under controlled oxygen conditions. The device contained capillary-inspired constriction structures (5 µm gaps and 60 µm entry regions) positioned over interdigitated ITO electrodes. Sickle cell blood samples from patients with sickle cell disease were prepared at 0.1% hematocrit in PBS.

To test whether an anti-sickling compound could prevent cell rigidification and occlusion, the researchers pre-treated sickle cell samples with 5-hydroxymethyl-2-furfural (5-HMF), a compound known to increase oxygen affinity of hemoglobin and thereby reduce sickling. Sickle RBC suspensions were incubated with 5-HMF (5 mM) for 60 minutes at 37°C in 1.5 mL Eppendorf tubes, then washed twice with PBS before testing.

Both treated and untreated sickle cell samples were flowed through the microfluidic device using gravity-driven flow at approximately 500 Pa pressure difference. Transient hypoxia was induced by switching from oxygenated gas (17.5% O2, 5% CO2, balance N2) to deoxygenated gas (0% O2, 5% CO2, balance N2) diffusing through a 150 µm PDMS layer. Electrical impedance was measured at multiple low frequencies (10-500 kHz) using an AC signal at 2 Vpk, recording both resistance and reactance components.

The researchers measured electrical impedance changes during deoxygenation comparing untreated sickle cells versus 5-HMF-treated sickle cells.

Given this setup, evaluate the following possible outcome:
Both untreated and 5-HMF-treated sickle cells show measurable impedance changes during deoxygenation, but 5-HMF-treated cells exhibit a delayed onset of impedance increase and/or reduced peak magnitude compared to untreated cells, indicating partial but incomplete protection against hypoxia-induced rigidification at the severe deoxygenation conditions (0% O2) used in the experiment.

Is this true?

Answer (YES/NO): NO